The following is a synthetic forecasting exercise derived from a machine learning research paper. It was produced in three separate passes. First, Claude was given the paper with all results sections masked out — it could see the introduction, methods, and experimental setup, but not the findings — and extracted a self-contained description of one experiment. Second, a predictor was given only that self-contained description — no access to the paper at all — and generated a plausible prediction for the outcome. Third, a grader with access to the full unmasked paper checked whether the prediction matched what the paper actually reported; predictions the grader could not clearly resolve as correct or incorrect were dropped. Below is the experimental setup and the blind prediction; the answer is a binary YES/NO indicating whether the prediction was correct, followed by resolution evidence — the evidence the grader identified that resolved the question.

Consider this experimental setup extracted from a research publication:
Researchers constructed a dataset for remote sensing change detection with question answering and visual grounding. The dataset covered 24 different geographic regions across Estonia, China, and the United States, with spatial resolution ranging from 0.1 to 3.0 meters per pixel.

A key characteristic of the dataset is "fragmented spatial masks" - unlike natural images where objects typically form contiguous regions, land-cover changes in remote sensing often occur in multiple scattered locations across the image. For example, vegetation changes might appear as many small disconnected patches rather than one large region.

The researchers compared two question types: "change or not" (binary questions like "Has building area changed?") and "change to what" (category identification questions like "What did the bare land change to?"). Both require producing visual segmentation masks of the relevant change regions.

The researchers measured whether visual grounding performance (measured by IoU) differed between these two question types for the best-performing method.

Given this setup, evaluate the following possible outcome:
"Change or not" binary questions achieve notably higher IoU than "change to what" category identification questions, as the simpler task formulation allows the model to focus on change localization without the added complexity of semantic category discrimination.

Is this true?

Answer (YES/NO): YES